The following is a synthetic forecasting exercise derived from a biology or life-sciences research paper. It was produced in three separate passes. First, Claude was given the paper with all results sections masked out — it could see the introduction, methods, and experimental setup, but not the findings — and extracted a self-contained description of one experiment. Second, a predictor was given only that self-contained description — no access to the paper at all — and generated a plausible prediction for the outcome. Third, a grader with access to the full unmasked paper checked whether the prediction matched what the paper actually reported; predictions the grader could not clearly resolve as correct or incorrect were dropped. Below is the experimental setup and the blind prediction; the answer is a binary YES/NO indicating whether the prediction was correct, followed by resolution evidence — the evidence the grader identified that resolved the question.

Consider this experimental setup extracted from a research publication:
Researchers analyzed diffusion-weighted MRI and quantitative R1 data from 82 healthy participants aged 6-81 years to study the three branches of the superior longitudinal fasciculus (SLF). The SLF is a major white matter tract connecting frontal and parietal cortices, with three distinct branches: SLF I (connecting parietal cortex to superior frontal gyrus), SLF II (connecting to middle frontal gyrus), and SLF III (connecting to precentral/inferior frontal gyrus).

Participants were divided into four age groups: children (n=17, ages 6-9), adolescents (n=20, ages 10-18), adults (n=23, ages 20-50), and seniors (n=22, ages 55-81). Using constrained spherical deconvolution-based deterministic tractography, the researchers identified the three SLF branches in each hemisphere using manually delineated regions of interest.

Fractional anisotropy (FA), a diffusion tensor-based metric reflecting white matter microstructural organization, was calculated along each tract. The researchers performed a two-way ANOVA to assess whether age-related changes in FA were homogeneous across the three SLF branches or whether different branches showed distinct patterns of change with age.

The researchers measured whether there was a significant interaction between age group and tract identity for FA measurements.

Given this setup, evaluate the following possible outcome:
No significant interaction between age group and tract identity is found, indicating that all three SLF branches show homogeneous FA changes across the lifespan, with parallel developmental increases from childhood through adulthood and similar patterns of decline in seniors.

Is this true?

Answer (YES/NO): NO